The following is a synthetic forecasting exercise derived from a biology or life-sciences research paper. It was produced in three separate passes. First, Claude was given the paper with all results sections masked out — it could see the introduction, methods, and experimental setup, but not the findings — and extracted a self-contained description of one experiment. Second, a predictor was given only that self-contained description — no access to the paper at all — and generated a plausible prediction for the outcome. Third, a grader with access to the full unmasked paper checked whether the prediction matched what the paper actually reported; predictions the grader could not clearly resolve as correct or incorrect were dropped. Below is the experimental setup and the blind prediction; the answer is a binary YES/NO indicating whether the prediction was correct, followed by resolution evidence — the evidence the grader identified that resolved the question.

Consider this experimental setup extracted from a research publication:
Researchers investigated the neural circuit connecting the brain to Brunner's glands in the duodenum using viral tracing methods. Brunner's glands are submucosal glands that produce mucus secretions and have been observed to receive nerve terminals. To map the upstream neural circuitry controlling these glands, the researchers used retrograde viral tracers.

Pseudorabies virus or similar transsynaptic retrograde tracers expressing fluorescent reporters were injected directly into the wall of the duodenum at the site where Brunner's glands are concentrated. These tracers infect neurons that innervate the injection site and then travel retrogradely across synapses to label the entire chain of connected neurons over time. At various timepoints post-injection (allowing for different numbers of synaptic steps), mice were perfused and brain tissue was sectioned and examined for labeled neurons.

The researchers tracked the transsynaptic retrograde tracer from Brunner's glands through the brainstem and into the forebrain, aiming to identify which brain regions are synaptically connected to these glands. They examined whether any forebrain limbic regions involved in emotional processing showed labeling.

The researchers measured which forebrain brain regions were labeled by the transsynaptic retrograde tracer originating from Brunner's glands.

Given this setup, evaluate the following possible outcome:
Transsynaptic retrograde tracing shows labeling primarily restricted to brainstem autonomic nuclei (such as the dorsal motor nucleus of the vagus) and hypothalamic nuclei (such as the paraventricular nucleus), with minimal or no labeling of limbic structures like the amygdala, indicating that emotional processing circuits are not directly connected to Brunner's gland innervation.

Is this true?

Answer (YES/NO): NO